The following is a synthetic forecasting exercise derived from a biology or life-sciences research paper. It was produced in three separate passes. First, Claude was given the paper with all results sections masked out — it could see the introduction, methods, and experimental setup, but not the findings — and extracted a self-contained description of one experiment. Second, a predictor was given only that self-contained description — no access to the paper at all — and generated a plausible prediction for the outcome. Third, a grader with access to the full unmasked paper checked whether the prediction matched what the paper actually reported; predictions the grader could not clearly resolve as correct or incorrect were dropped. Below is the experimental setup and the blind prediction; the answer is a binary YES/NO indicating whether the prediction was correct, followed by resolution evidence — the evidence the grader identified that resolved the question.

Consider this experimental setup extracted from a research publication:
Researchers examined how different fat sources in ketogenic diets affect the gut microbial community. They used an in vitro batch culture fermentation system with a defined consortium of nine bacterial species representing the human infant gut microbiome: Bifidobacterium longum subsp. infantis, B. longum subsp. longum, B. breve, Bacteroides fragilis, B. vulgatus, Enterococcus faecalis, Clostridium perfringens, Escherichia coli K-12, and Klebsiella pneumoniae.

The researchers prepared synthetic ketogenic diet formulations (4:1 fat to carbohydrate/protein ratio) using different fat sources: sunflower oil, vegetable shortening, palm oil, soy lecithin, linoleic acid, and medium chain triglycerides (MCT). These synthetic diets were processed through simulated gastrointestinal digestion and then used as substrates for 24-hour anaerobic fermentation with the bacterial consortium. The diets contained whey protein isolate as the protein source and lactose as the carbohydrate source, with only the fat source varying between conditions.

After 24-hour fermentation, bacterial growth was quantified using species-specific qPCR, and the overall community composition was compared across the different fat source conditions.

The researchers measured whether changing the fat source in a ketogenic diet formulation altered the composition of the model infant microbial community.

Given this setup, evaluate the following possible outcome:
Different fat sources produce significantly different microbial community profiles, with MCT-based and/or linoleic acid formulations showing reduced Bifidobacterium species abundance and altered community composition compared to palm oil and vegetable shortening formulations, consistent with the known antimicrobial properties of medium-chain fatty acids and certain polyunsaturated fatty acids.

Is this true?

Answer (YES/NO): NO